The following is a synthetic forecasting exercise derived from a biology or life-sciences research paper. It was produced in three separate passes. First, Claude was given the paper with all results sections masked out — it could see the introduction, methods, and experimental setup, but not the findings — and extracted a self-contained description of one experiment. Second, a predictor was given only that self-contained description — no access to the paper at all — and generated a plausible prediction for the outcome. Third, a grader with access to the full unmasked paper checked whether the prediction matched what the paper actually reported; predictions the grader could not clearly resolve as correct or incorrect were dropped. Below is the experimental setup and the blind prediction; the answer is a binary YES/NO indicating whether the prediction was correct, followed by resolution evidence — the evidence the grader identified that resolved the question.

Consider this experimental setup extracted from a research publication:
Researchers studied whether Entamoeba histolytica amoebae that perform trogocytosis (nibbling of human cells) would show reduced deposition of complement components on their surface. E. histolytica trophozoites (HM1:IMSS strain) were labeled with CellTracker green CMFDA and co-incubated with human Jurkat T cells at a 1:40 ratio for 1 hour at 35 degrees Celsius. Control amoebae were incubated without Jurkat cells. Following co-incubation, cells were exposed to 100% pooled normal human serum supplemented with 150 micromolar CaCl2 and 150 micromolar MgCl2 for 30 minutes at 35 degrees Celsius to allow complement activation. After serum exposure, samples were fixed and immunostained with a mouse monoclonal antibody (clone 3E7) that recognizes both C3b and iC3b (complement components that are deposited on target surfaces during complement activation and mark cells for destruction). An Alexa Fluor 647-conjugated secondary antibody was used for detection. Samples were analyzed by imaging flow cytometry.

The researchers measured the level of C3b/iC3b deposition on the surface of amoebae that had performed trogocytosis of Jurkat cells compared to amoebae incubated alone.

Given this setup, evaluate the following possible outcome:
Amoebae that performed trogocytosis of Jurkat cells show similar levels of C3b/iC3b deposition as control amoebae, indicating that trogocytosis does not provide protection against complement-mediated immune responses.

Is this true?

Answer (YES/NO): NO